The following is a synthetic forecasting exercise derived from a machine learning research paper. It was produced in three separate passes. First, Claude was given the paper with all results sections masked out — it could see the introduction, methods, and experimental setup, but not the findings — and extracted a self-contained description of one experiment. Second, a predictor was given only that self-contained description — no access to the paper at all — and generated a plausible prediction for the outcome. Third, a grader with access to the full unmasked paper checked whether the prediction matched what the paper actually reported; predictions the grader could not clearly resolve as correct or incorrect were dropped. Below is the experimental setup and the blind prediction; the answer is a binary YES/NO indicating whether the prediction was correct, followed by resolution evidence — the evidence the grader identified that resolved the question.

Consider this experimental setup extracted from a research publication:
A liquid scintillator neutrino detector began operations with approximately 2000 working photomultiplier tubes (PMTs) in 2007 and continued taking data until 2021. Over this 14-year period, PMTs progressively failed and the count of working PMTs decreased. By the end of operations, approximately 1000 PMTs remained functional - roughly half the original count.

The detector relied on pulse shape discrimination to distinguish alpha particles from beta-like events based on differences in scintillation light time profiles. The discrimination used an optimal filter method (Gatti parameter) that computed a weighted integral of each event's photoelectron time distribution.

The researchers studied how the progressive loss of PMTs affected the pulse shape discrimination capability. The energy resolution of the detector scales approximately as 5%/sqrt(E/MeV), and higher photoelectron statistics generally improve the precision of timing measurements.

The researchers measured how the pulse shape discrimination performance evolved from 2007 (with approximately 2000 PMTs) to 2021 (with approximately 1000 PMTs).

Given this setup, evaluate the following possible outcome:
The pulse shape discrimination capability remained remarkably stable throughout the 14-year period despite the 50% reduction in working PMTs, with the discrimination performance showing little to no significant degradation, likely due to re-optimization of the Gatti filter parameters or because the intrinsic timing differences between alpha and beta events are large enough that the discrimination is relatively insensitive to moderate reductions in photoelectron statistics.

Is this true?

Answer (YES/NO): NO